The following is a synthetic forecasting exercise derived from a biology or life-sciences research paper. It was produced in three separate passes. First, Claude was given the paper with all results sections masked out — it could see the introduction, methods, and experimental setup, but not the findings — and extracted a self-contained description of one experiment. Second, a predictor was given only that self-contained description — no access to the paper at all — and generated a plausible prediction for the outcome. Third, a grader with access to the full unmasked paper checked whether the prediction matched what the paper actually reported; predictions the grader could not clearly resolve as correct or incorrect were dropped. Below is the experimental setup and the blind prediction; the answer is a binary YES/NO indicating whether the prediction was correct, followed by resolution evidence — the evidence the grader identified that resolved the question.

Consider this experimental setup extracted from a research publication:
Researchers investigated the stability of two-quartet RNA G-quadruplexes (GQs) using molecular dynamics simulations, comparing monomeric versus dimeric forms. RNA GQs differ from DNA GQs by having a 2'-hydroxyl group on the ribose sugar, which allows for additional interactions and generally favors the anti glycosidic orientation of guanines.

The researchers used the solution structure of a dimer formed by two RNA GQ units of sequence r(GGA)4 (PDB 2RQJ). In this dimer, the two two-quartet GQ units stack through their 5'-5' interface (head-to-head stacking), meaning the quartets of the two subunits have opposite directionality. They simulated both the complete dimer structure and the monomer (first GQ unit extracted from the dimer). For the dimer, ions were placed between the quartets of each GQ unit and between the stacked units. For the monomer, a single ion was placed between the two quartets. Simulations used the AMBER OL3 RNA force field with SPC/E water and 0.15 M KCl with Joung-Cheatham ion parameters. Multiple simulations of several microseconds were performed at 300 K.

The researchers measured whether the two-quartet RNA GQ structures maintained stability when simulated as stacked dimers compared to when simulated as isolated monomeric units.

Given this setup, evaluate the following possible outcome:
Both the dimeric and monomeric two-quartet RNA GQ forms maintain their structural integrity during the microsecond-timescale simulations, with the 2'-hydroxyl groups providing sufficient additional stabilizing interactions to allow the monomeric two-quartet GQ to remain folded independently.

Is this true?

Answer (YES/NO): YES